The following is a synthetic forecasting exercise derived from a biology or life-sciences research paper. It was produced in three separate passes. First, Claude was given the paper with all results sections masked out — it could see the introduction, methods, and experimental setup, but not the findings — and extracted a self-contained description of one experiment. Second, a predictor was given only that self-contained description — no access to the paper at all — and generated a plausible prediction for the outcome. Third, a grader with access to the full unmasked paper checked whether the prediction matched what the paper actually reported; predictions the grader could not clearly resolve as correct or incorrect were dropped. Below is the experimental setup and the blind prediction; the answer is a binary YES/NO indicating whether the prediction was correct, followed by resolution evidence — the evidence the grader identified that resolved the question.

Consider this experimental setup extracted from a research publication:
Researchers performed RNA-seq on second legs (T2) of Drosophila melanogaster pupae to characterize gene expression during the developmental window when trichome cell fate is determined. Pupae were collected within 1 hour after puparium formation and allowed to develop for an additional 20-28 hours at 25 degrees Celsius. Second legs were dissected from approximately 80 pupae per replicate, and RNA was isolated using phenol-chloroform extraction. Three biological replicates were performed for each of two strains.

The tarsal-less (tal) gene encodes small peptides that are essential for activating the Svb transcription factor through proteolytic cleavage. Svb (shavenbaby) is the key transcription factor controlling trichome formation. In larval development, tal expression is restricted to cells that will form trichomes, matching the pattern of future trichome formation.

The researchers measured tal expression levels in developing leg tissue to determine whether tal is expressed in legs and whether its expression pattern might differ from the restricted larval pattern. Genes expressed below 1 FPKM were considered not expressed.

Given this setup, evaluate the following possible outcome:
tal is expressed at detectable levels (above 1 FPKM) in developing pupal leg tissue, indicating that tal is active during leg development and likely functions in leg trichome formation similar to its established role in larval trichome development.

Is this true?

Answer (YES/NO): YES